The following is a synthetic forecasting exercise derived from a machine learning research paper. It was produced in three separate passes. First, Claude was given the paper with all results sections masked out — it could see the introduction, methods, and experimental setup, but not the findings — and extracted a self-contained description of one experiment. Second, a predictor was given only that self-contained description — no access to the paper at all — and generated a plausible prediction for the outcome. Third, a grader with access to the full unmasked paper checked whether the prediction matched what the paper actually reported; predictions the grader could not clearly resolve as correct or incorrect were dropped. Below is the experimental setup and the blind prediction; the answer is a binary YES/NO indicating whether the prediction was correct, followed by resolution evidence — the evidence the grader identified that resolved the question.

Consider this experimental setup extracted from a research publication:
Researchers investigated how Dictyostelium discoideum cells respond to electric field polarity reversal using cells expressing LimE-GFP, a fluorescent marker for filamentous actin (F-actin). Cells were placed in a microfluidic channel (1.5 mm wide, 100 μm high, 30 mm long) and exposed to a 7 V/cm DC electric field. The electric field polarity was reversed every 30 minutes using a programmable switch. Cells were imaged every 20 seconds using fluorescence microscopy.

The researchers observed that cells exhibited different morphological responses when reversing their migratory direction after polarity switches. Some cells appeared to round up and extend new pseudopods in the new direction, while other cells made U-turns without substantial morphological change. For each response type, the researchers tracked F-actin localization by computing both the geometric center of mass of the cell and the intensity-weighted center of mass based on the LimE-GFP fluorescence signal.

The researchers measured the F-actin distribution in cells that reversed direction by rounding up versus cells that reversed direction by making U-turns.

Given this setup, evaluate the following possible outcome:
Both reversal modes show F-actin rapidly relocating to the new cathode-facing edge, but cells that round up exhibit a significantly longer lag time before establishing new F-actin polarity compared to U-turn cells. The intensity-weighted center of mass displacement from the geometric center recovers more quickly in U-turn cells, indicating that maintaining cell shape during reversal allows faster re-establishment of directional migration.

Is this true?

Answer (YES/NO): NO